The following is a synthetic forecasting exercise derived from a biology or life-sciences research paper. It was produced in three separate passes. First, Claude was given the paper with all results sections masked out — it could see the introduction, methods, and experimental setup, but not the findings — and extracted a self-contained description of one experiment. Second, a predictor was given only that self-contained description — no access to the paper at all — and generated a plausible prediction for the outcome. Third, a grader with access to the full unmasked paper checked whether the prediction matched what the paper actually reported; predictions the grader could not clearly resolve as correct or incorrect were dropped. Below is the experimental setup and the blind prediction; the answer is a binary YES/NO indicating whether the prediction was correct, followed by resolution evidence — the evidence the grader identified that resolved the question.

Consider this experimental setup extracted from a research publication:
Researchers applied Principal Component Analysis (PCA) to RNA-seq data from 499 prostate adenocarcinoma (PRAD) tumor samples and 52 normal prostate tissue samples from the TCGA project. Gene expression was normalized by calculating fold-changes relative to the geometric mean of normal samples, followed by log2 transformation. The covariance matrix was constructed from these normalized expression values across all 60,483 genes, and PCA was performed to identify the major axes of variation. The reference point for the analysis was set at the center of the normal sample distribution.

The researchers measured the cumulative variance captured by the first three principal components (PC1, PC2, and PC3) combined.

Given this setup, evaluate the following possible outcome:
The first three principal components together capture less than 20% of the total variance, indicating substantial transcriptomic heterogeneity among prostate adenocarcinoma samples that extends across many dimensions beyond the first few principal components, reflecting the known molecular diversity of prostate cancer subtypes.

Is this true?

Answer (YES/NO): NO